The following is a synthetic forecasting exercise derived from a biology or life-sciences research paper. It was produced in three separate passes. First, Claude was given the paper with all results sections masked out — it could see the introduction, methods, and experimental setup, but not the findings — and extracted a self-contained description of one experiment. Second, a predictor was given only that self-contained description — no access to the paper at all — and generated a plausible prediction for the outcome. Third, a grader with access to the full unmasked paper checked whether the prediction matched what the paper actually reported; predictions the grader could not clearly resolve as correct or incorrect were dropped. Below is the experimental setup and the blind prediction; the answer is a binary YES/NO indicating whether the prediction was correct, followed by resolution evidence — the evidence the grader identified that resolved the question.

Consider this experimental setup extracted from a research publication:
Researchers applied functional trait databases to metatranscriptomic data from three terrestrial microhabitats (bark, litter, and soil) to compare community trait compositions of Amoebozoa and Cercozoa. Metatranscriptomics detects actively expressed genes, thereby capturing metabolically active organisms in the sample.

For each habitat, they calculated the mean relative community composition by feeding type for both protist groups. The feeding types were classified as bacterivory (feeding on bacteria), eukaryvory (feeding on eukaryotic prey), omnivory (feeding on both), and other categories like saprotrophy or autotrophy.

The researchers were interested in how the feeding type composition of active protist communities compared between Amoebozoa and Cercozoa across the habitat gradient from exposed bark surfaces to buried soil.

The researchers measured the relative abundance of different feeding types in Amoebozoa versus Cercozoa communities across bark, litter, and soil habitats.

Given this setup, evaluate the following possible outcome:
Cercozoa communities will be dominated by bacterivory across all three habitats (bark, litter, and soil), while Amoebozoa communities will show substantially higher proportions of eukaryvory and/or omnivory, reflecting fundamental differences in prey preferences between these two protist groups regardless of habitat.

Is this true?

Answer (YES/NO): NO